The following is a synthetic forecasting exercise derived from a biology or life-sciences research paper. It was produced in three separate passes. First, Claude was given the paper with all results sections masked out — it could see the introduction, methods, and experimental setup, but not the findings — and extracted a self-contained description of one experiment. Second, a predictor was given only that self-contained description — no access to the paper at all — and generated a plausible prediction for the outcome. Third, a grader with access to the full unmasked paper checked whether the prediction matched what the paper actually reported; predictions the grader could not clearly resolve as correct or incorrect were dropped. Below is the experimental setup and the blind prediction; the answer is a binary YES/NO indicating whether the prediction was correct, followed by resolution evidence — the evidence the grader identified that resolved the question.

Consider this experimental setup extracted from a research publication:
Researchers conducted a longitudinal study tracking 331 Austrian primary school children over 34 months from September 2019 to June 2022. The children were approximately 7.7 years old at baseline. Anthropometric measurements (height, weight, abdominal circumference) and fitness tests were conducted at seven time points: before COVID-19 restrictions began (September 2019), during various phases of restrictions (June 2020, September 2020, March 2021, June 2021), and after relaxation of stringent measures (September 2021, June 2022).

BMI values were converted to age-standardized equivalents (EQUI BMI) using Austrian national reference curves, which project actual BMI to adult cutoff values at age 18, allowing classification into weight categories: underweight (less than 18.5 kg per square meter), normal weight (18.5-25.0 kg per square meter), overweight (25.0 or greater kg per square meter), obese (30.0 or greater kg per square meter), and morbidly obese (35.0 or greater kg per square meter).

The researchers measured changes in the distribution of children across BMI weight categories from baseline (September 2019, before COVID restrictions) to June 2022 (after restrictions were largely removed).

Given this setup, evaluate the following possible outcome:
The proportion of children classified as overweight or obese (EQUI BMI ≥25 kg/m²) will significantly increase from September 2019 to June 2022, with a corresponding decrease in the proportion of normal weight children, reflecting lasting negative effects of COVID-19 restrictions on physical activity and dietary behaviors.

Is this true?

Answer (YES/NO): NO